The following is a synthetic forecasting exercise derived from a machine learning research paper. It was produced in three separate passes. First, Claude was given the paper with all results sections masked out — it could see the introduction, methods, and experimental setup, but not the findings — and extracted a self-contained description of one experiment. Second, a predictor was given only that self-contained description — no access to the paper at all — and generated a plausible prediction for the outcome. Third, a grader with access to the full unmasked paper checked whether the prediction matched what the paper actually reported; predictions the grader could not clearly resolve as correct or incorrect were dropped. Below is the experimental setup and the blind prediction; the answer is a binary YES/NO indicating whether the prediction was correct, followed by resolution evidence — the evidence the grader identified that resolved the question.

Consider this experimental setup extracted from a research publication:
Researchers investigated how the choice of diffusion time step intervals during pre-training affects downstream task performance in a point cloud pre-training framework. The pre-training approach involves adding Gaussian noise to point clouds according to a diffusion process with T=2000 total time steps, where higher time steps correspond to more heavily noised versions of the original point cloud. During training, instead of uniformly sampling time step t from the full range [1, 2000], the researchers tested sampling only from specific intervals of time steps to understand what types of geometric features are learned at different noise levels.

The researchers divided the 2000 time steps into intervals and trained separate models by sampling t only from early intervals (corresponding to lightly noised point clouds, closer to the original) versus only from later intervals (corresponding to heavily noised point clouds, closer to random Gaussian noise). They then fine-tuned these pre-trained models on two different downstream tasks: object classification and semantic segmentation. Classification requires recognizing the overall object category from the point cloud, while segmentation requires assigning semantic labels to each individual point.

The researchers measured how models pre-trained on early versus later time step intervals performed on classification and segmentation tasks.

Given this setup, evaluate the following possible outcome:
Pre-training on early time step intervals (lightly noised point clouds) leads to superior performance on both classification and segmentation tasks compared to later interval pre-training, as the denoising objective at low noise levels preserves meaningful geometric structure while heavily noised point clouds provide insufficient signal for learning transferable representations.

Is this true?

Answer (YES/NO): NO